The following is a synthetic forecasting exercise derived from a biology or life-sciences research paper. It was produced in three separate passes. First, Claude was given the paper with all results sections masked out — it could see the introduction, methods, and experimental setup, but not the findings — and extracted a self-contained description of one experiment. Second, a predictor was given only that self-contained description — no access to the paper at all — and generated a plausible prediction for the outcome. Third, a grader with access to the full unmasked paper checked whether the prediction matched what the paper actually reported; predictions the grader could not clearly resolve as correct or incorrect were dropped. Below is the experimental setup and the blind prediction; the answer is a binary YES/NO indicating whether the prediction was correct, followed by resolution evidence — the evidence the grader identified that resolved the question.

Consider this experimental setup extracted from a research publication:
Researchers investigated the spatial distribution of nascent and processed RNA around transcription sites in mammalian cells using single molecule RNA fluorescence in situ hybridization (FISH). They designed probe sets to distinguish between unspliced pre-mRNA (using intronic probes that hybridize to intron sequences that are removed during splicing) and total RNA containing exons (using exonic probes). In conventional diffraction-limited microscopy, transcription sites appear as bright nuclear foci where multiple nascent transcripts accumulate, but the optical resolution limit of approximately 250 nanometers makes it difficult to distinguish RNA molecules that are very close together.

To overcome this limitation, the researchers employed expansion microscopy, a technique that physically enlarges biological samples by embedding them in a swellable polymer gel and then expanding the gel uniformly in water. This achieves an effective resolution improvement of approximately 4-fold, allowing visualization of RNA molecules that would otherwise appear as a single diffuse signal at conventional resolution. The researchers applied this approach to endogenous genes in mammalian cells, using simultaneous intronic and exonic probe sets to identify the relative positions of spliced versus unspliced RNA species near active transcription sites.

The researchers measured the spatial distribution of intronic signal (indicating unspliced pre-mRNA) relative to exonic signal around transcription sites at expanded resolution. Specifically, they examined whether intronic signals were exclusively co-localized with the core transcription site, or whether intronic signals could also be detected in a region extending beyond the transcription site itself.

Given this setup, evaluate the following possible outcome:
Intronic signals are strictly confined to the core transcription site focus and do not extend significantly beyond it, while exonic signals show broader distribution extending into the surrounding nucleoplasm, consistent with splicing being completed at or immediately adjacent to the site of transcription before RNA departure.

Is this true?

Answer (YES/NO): NO